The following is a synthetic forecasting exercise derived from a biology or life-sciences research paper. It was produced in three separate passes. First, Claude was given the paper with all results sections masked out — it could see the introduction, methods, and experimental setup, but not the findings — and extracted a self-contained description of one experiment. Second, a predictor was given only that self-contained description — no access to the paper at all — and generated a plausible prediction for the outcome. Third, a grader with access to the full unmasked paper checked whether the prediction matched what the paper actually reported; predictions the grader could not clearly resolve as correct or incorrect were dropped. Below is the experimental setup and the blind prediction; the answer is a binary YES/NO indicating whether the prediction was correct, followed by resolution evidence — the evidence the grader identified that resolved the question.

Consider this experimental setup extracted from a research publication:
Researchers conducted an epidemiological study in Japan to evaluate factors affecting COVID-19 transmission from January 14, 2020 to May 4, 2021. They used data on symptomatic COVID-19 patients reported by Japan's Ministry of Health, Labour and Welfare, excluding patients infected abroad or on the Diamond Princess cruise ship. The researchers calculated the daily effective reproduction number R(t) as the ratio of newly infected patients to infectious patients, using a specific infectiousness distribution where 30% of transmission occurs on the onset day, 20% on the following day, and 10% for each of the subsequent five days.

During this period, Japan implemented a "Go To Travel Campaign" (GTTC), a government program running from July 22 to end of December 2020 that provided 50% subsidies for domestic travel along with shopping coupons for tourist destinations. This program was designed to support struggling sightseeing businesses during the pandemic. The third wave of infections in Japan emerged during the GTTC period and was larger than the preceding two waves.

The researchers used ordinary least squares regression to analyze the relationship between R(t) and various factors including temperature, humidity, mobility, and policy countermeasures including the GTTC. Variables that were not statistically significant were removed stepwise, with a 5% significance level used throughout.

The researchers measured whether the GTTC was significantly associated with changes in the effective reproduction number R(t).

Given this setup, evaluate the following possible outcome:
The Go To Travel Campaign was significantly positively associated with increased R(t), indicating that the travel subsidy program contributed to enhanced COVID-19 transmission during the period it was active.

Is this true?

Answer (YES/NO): NO